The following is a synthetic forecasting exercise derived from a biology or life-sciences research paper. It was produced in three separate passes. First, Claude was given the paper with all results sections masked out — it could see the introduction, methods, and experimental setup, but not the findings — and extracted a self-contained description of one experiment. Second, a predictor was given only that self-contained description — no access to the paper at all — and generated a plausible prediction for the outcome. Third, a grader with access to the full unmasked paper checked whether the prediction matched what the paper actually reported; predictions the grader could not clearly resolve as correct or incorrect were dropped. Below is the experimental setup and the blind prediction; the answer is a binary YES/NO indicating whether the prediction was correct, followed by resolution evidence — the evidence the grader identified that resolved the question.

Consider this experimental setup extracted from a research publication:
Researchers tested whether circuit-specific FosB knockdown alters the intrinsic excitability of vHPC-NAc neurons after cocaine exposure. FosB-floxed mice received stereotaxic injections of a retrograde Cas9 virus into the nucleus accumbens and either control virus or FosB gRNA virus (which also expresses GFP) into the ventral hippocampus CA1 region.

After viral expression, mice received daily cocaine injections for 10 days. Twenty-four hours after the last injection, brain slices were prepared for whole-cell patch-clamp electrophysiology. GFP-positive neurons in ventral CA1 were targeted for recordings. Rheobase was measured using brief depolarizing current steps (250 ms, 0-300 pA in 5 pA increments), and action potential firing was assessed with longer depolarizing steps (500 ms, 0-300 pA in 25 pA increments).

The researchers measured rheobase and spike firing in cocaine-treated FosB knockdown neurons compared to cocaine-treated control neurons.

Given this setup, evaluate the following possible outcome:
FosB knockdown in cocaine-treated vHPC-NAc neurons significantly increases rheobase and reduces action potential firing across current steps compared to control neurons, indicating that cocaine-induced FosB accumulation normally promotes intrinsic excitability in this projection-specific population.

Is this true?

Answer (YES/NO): NO